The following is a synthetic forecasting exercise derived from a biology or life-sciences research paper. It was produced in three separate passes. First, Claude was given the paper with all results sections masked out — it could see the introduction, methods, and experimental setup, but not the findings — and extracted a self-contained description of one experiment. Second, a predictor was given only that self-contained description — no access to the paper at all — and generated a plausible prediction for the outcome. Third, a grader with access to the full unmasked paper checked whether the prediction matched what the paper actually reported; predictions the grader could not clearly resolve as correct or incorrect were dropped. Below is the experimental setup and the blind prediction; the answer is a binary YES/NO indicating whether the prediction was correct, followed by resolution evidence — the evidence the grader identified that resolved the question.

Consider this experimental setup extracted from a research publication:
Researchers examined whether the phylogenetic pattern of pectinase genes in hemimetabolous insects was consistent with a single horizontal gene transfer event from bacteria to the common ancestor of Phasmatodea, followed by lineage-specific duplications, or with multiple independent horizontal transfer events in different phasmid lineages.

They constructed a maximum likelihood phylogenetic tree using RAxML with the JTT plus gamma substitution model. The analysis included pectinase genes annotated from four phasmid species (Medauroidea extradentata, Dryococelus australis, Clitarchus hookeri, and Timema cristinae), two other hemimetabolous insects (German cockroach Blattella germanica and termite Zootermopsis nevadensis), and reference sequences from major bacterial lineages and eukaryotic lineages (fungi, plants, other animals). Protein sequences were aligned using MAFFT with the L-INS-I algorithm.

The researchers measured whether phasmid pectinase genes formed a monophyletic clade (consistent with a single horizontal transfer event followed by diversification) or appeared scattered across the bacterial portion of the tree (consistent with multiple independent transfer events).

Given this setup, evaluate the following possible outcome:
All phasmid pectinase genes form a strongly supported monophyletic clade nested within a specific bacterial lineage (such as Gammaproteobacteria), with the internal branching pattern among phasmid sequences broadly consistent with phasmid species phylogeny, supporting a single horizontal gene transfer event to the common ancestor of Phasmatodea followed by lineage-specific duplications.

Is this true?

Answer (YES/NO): YES